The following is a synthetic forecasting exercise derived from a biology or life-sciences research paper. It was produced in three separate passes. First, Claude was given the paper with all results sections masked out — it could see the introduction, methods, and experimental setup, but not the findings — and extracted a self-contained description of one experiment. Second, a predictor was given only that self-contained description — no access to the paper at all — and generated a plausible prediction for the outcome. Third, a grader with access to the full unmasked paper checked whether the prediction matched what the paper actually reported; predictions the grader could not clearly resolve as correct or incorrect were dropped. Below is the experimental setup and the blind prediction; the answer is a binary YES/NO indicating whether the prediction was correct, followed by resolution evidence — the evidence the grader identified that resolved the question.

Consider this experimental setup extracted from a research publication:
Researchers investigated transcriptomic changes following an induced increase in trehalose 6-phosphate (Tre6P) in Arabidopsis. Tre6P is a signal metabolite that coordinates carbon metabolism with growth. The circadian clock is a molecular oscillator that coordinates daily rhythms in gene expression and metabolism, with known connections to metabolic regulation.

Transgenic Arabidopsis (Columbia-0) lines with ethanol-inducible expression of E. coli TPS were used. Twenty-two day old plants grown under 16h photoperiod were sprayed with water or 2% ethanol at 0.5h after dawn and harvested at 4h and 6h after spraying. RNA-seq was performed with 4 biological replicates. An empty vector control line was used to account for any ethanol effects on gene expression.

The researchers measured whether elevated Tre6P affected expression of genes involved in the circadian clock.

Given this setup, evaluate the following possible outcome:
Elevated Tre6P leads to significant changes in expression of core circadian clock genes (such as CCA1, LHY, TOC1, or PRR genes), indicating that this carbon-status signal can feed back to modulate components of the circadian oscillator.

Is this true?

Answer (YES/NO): YES